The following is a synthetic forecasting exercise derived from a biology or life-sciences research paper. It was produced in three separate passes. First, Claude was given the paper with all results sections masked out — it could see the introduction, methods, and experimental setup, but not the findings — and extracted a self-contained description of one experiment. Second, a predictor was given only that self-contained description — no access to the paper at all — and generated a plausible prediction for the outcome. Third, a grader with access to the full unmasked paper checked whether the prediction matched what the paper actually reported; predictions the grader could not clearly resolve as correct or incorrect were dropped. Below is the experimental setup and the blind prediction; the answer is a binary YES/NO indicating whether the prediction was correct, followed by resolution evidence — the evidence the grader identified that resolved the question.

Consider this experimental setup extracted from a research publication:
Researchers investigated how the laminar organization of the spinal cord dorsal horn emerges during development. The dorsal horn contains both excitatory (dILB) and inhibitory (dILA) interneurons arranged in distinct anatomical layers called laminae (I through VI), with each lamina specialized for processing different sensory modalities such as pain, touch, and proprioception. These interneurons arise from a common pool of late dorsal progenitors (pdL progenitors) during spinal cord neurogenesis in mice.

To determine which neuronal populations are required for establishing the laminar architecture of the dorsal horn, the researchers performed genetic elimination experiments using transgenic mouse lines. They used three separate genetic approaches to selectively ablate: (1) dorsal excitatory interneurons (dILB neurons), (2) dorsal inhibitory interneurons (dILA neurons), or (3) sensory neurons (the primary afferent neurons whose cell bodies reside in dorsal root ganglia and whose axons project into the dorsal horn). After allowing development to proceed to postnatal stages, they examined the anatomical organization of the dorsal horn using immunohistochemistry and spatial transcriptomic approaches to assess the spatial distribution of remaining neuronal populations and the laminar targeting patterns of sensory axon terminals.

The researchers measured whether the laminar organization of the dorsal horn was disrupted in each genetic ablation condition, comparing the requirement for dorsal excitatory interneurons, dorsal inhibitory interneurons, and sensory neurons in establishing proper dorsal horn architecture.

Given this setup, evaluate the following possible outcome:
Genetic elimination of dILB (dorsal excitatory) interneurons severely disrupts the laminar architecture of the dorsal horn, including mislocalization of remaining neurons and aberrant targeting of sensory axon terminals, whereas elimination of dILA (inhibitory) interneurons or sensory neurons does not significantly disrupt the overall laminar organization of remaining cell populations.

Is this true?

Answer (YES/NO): YES